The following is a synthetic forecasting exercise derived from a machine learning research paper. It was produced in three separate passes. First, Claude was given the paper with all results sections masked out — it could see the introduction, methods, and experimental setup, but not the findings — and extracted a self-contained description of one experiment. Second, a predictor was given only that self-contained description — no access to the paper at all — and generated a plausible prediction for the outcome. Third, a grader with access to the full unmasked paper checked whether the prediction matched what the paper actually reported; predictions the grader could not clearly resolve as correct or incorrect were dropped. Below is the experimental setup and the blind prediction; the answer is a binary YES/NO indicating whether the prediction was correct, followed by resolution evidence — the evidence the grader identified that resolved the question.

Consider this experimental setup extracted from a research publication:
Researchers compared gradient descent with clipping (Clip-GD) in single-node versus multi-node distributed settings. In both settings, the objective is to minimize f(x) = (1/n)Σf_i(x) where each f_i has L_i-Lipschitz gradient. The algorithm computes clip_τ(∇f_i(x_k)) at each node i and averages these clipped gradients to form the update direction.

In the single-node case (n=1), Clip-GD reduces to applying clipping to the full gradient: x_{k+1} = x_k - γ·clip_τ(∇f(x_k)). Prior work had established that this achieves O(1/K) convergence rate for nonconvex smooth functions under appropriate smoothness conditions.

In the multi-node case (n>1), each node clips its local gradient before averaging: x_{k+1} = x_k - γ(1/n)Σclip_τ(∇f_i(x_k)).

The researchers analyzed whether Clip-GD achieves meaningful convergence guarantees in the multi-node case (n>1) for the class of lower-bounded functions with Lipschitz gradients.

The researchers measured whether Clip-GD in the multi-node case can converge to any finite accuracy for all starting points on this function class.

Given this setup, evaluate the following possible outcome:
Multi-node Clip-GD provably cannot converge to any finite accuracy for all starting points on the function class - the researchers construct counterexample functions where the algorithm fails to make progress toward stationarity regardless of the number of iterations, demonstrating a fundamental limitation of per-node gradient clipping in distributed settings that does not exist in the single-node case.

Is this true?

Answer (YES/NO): YES